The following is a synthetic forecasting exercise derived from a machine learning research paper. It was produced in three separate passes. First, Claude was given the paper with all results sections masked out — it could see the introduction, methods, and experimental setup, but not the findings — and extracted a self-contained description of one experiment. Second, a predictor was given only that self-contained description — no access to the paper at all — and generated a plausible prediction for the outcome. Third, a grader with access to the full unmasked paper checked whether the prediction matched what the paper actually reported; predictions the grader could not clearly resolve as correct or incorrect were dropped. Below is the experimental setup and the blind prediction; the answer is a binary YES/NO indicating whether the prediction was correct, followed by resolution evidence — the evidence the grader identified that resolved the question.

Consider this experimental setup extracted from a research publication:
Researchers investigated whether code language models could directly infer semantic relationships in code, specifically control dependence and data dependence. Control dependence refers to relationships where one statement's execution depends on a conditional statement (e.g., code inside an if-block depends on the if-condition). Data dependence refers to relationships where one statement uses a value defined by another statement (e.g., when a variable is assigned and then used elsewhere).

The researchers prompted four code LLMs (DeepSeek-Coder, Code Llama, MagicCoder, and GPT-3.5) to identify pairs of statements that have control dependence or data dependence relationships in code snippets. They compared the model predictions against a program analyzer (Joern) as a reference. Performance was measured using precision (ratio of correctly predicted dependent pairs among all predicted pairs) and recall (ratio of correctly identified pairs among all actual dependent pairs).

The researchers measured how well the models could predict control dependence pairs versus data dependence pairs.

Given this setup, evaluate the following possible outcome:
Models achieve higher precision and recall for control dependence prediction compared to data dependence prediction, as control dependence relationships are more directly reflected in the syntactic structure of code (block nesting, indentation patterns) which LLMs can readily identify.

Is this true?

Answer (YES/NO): YES